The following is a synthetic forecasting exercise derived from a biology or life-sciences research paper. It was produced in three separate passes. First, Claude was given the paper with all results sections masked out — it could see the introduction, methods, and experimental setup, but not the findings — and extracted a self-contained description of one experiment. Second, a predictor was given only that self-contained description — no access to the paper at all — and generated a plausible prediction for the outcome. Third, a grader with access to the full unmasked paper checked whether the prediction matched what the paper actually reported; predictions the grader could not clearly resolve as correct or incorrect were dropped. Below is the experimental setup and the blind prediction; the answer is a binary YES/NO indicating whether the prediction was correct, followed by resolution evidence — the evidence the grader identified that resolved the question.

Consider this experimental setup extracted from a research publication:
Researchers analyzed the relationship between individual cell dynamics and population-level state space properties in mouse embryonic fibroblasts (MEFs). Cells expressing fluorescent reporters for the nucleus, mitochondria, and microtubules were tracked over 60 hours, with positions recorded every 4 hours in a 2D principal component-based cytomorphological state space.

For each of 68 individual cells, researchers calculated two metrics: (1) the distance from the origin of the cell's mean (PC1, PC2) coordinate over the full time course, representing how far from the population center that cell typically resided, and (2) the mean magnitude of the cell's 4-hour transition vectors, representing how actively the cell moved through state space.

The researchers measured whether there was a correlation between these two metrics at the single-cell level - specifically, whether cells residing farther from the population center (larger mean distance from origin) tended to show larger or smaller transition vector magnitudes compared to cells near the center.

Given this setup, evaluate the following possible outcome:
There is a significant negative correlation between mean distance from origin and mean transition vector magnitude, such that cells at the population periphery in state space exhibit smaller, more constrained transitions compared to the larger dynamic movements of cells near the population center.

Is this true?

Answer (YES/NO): NO